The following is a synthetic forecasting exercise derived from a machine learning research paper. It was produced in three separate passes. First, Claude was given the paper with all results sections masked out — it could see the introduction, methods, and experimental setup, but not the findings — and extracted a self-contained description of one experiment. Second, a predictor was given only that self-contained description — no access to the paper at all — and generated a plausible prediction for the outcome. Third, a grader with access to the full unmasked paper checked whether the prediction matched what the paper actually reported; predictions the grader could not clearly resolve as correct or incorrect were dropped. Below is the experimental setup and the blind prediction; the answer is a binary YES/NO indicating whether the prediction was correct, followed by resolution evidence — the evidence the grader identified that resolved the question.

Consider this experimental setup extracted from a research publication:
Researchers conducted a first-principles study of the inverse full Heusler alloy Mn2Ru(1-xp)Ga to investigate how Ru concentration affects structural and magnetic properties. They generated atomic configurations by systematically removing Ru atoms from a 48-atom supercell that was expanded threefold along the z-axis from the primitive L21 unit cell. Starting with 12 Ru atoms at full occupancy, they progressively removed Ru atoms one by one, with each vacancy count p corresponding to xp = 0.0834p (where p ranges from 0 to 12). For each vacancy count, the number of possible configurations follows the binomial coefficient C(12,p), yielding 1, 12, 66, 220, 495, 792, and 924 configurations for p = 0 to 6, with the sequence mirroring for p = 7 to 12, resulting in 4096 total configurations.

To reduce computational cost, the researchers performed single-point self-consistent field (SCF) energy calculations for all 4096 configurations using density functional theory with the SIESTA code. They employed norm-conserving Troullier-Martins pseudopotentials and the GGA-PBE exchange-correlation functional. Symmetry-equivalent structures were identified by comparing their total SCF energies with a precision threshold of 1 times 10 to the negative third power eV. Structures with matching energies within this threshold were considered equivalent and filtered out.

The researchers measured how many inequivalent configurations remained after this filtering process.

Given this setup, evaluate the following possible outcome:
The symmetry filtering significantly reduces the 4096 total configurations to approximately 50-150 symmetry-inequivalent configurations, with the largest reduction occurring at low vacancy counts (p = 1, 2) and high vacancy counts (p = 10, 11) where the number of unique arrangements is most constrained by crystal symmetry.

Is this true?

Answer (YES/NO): NO